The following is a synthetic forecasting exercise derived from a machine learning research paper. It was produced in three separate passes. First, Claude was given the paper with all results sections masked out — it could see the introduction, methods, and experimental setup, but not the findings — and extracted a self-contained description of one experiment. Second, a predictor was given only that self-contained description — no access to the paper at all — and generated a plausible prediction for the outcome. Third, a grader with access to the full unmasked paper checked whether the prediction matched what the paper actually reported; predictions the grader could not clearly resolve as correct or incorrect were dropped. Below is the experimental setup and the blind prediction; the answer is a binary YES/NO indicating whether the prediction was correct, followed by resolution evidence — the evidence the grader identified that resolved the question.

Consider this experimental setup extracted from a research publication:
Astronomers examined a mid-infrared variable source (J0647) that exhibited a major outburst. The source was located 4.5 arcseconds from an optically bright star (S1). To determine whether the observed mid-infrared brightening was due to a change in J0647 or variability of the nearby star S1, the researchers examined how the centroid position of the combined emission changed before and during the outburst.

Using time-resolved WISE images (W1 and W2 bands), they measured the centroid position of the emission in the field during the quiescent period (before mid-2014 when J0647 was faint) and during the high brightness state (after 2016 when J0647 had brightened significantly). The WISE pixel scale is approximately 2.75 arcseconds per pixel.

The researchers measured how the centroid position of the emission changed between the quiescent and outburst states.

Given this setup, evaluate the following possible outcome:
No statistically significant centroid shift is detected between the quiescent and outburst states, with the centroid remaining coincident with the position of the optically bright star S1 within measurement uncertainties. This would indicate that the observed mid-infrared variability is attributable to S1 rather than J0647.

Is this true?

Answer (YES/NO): NO